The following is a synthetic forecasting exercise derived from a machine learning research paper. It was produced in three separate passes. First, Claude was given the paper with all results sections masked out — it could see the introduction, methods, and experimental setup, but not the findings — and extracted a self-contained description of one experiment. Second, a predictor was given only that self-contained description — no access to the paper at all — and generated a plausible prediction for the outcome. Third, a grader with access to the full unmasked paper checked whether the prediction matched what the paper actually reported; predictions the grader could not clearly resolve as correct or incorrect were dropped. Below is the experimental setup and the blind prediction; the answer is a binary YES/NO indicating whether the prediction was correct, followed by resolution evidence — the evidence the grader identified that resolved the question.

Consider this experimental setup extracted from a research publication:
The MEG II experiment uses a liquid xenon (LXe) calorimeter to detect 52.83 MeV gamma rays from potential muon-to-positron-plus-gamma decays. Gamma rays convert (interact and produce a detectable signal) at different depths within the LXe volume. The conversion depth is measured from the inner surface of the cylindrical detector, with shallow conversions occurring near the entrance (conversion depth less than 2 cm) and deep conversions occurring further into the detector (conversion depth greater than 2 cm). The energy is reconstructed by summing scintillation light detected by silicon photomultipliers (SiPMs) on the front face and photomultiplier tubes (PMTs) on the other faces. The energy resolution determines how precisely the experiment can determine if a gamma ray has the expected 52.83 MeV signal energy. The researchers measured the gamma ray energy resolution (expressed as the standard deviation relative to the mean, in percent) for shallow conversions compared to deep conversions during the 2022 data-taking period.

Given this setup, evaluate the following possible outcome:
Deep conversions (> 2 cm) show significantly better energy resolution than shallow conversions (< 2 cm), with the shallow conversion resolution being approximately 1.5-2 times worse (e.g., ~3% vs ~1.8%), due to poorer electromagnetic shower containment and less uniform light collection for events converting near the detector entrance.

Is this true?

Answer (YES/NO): NO